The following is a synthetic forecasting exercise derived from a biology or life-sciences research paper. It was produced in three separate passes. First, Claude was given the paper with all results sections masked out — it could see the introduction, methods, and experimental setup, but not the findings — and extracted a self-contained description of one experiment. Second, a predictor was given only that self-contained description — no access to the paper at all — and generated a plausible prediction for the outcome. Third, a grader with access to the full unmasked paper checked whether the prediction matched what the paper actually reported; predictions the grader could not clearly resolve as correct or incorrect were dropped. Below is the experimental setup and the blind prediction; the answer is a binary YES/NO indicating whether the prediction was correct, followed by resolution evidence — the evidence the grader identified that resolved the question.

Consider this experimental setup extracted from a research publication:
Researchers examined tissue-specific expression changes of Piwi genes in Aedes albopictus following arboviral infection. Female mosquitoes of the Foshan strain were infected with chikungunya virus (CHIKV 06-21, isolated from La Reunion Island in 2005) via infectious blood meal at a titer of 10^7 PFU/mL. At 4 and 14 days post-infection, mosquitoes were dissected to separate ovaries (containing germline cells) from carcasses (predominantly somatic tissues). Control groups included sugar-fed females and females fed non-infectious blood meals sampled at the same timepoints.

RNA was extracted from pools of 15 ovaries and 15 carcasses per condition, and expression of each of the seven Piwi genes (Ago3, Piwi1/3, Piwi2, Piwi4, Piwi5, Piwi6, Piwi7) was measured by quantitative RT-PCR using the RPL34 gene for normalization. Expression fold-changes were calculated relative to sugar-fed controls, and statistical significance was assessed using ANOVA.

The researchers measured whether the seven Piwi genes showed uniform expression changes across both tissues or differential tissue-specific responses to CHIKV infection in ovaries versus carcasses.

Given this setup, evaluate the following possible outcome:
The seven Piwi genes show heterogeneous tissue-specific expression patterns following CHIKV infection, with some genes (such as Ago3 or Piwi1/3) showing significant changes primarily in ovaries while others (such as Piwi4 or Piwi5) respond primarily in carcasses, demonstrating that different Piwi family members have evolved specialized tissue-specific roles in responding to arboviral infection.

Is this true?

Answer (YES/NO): NO